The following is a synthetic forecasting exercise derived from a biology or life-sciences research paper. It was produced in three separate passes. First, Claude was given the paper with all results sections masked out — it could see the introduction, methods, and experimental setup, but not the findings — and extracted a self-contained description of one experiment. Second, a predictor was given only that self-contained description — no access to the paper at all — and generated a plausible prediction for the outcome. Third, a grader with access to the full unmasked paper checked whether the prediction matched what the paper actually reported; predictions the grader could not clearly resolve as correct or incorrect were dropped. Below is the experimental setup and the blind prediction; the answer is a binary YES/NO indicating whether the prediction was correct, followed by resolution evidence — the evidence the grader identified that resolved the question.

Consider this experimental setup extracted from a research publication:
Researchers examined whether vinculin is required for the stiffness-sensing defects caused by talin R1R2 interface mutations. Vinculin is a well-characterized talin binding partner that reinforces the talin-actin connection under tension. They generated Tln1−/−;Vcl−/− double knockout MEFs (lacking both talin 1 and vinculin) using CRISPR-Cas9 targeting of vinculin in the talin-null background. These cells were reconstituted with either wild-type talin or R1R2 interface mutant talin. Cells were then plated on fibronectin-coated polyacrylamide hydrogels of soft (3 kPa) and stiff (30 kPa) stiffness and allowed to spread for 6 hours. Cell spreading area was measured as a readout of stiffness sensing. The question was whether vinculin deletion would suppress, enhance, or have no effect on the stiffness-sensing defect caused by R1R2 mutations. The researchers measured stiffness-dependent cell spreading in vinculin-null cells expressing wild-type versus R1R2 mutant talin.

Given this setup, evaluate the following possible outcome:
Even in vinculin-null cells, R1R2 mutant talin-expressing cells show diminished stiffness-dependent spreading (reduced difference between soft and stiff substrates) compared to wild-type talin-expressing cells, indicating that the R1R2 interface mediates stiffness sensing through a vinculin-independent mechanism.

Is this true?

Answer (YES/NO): YES